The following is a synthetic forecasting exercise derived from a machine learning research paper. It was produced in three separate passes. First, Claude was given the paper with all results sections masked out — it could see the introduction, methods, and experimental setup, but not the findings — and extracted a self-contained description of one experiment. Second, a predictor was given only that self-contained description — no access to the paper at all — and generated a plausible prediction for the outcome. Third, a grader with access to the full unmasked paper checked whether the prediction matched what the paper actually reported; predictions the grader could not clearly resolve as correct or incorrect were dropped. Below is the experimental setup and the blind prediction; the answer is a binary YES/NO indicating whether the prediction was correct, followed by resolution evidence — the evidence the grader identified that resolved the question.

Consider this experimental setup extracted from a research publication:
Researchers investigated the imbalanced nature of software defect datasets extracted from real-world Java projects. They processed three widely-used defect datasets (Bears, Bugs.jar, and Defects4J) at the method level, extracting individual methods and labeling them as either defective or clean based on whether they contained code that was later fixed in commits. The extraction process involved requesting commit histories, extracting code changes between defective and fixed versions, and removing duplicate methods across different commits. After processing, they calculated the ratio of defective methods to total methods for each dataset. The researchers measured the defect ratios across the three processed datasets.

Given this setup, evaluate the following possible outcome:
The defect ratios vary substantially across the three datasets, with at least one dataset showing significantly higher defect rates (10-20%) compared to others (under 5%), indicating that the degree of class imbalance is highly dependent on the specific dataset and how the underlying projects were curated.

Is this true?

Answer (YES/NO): NO